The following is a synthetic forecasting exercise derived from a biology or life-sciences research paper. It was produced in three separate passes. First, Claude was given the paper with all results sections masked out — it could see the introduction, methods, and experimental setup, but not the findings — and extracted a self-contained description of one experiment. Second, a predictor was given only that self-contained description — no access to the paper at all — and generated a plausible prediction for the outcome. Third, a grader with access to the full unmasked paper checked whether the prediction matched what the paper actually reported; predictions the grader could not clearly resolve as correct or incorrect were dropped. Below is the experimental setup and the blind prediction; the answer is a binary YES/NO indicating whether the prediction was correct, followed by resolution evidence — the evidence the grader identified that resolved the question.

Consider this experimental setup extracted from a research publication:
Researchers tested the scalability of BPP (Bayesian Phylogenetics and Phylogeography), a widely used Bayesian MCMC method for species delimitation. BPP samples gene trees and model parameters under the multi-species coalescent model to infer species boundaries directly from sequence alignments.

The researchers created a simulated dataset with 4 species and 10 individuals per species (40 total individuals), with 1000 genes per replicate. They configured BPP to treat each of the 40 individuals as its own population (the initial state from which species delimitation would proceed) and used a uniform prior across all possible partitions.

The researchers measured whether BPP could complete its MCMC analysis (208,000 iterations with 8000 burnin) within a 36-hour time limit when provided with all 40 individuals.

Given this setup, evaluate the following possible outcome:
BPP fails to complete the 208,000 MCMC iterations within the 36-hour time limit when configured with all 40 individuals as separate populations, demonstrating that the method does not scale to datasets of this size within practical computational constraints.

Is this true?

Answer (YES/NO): YES